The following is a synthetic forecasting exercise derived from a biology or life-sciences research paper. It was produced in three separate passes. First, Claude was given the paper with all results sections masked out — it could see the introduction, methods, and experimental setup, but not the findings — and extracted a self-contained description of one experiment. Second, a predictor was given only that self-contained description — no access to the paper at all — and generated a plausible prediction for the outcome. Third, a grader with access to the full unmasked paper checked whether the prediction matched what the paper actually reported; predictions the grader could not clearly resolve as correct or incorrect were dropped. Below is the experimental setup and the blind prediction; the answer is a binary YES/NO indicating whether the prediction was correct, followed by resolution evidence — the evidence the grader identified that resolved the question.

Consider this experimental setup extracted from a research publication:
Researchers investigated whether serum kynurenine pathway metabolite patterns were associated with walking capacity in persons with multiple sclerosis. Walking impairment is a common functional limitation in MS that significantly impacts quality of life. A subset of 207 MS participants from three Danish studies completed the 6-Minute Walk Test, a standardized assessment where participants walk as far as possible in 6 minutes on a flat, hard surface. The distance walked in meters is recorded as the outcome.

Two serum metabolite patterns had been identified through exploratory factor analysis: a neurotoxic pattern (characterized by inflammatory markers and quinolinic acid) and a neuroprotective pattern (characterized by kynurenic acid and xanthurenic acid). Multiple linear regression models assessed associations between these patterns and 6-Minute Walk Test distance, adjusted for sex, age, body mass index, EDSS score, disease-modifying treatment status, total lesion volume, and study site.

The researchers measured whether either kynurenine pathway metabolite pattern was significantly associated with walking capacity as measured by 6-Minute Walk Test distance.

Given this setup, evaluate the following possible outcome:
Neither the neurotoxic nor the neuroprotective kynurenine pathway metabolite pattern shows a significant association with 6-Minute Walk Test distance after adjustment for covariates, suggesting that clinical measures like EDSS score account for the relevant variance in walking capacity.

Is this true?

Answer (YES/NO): YES